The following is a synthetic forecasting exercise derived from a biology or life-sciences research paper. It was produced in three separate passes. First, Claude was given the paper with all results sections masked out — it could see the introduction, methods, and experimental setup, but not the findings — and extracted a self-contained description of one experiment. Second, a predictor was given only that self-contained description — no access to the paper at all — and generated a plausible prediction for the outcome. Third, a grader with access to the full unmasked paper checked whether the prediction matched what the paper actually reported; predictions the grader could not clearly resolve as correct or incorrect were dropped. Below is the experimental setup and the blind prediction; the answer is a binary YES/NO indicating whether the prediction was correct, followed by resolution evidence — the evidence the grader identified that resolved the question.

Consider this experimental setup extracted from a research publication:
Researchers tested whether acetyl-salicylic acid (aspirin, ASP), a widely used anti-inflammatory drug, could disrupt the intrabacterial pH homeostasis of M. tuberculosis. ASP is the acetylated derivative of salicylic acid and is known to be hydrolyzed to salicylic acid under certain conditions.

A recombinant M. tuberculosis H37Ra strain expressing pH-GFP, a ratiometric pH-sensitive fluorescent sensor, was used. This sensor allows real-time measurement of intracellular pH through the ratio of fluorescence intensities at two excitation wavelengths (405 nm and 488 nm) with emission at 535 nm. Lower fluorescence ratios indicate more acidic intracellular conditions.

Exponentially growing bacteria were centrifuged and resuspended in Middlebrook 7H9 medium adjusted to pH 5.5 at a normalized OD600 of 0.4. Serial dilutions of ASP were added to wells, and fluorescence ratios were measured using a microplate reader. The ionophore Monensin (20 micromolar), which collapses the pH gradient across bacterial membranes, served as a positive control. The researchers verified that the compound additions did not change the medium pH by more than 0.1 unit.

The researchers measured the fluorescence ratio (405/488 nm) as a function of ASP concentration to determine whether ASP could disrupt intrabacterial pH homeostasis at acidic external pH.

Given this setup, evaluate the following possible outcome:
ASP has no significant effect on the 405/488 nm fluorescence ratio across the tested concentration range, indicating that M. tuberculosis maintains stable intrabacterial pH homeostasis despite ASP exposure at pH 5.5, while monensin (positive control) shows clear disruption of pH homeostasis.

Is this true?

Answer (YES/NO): NO